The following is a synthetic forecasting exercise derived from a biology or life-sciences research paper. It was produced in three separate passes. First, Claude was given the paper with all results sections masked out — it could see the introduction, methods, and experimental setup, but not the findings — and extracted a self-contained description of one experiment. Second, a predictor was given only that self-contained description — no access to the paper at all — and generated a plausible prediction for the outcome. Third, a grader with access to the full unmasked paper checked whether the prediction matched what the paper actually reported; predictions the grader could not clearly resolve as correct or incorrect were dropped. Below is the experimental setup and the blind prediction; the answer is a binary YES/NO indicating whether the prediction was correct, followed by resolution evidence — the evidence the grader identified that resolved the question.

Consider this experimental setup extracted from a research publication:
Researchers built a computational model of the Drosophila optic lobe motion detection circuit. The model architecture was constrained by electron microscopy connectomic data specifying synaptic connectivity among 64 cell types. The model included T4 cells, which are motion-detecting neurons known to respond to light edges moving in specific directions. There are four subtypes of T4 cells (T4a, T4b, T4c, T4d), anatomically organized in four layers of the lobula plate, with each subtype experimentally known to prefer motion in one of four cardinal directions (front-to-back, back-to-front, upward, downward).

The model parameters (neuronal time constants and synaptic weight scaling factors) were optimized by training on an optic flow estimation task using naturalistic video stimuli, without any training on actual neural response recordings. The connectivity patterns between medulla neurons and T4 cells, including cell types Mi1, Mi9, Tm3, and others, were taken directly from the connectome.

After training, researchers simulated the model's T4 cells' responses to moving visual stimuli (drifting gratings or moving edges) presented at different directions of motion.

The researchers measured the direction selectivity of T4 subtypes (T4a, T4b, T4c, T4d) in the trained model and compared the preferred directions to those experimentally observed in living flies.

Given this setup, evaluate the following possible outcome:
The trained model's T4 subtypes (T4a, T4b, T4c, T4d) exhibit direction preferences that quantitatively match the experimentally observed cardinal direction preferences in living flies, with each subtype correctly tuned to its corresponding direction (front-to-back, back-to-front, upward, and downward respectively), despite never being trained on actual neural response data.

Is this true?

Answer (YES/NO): YES